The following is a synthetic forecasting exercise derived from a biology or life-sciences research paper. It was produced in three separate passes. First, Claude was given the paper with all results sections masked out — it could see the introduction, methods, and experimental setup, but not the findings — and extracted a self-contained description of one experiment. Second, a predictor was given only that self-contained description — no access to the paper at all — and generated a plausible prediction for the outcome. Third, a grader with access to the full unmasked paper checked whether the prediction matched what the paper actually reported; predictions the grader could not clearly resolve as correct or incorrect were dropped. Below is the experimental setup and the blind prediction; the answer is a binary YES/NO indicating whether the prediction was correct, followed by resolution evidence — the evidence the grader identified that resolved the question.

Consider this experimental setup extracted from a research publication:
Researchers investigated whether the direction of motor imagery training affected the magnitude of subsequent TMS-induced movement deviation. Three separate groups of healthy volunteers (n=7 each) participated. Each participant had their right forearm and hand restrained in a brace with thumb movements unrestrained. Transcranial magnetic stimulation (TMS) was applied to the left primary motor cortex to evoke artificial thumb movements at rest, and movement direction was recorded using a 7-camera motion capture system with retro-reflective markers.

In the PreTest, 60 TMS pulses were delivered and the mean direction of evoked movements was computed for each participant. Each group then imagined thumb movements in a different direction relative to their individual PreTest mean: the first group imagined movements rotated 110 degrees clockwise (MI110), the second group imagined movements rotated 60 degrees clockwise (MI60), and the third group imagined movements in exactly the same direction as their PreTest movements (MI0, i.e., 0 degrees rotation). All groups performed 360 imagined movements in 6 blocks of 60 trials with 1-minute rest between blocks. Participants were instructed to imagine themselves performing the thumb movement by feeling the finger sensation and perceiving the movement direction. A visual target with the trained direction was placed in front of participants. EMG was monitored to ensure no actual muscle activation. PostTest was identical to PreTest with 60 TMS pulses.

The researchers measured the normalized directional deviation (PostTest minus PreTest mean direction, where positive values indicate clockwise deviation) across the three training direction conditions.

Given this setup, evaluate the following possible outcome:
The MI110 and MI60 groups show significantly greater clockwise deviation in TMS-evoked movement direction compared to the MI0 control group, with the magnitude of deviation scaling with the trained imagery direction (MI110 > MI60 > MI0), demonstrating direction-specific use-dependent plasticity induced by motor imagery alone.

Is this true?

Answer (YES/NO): YES